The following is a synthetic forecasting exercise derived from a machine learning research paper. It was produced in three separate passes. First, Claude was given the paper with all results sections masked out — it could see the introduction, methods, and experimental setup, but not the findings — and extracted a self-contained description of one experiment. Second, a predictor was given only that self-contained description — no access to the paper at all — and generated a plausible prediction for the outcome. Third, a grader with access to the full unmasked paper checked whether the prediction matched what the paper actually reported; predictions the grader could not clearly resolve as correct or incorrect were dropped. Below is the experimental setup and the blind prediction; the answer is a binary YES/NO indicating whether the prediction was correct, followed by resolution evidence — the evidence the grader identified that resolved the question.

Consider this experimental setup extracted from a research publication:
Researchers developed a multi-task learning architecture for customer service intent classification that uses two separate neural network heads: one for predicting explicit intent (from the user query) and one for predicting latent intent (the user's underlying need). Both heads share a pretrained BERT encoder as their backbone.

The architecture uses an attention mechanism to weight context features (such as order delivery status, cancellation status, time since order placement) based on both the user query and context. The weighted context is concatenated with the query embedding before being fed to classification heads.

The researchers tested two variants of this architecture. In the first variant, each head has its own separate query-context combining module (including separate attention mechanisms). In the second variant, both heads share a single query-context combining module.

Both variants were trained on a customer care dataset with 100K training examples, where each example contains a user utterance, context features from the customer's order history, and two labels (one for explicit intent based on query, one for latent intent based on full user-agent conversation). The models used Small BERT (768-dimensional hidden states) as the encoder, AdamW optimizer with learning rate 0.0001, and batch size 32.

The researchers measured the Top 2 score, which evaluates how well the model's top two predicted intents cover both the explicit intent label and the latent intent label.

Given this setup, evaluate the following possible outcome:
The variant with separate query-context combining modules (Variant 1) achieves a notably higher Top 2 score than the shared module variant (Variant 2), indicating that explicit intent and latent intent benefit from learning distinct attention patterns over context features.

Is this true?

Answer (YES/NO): YES